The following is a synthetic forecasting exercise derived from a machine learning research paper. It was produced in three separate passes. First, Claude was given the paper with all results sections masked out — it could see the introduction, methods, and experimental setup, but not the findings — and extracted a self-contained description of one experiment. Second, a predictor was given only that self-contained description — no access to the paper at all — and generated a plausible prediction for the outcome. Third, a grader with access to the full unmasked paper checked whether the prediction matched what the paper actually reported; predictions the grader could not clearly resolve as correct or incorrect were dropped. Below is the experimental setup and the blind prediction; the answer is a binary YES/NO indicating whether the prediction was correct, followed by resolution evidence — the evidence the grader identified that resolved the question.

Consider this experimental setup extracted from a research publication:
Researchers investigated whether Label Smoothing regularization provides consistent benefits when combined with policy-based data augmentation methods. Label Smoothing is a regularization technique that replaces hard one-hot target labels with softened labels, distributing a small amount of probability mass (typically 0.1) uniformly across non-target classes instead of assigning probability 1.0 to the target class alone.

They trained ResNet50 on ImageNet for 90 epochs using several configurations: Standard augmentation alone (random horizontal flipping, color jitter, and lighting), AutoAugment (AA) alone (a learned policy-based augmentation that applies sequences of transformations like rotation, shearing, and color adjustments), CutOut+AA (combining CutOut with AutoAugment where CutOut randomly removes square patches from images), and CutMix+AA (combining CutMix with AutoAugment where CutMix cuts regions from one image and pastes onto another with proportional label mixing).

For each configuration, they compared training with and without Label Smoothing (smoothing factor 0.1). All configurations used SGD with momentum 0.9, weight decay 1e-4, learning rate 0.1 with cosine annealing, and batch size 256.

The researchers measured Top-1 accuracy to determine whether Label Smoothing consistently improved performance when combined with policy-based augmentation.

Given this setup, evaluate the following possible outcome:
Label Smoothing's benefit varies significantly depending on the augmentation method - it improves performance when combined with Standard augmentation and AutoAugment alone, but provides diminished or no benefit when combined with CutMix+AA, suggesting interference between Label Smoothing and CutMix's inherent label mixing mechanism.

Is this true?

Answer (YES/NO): NO